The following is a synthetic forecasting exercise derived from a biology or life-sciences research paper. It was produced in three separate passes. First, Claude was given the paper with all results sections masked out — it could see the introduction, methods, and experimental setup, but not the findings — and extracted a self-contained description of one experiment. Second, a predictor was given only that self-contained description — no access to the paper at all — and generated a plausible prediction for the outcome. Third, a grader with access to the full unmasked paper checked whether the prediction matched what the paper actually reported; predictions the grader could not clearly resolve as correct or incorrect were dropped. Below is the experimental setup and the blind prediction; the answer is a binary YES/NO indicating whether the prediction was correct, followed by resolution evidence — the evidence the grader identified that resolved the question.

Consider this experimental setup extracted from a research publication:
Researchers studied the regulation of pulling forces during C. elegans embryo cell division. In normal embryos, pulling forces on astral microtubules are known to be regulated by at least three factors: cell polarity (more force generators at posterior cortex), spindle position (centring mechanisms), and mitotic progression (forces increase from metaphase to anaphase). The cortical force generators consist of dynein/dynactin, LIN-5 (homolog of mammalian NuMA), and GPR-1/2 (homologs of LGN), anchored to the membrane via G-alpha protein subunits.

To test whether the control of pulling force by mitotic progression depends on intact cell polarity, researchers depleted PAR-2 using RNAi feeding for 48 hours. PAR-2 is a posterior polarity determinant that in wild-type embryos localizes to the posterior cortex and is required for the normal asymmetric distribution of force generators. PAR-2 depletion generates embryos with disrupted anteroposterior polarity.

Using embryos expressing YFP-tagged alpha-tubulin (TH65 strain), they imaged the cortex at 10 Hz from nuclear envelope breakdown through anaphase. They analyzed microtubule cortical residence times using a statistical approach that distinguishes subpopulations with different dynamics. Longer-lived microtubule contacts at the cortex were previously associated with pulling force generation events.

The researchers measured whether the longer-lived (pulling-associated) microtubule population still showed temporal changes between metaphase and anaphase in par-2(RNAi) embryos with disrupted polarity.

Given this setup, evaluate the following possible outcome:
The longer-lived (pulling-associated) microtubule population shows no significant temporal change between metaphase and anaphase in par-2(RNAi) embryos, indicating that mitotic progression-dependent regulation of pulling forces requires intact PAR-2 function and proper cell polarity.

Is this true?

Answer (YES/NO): NO